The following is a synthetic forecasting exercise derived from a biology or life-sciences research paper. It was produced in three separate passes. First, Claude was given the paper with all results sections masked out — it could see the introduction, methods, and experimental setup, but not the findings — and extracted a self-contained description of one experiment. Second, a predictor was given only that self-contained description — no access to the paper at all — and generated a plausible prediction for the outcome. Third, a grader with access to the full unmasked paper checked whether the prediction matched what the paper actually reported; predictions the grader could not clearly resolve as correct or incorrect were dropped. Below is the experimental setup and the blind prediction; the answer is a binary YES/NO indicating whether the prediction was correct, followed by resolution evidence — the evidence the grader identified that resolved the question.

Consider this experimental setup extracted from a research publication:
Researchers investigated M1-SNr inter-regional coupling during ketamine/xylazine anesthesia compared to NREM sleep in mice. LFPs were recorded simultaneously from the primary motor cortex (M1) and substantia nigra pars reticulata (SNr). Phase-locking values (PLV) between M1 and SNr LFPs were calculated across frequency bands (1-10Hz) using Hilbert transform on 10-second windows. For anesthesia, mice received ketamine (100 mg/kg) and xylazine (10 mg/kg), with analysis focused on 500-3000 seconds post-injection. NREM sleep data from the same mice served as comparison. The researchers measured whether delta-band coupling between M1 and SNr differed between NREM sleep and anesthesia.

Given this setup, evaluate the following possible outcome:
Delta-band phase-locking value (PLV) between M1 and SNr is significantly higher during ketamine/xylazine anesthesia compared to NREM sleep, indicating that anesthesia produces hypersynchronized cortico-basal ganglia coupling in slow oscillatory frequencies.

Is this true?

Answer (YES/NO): YES